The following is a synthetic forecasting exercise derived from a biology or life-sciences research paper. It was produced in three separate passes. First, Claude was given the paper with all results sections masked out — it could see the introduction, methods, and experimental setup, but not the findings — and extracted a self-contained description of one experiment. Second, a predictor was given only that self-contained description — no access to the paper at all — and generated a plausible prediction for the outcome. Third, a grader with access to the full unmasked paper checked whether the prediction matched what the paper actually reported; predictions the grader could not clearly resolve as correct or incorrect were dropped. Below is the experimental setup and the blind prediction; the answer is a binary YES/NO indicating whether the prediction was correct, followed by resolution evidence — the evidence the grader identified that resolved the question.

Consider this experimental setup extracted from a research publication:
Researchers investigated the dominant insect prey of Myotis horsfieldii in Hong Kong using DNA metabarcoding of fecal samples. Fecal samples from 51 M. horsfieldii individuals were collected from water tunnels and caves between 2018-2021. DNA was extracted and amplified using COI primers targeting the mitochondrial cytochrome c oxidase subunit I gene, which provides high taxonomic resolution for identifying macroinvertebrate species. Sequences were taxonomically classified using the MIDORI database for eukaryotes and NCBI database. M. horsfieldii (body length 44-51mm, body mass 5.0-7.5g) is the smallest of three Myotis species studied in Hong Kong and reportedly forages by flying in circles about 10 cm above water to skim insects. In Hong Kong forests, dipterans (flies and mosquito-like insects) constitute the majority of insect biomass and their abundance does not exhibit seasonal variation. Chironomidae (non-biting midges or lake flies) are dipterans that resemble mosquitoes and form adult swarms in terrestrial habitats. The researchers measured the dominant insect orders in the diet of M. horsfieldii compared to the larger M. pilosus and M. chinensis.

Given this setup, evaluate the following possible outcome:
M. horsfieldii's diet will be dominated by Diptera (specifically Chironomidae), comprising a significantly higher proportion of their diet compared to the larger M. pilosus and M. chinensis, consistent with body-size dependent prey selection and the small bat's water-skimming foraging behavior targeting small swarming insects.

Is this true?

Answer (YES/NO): YES